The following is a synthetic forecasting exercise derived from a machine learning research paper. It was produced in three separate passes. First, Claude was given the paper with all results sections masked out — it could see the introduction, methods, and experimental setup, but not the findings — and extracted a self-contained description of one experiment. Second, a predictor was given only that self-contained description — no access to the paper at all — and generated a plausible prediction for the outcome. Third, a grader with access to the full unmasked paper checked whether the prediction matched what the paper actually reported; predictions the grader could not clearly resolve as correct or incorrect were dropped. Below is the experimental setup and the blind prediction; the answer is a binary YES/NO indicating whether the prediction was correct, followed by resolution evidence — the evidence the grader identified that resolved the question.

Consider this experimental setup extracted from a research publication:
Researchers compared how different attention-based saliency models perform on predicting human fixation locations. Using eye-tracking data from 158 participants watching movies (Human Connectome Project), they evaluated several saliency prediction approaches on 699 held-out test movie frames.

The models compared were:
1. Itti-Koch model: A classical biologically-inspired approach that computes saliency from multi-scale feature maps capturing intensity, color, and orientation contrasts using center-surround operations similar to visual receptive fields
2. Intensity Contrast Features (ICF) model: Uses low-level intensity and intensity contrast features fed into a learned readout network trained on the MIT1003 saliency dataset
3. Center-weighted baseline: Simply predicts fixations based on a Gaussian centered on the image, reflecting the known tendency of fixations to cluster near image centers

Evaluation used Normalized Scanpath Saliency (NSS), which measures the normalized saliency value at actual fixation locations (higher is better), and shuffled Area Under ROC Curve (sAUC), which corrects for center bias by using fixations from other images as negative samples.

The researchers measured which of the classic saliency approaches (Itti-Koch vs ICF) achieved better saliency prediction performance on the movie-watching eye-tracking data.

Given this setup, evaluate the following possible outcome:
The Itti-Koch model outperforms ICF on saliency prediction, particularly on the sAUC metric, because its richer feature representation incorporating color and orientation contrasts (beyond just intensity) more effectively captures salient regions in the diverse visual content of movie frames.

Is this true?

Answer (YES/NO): NO